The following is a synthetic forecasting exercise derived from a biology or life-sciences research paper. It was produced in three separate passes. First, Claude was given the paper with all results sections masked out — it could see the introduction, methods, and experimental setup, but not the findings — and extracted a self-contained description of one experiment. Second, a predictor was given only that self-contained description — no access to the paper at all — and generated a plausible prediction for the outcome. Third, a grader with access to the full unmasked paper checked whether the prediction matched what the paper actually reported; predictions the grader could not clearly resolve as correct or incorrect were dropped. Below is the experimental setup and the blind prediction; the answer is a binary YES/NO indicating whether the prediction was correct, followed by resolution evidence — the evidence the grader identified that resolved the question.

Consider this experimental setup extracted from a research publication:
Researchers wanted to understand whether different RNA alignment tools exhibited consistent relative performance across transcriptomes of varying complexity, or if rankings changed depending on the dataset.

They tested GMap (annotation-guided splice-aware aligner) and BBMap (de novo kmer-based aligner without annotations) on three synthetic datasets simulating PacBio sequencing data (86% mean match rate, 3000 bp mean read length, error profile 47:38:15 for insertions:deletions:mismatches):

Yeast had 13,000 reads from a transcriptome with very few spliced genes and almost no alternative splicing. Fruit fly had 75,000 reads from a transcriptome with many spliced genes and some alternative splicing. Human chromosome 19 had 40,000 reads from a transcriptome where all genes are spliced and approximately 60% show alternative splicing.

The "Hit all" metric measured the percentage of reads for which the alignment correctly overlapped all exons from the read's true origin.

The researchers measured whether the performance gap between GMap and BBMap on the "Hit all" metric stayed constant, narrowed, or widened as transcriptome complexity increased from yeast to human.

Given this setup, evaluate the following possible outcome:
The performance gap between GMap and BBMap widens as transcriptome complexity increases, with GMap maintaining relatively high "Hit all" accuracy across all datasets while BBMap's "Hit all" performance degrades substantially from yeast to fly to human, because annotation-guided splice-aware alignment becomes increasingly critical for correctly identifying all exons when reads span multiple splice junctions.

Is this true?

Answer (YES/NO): YES